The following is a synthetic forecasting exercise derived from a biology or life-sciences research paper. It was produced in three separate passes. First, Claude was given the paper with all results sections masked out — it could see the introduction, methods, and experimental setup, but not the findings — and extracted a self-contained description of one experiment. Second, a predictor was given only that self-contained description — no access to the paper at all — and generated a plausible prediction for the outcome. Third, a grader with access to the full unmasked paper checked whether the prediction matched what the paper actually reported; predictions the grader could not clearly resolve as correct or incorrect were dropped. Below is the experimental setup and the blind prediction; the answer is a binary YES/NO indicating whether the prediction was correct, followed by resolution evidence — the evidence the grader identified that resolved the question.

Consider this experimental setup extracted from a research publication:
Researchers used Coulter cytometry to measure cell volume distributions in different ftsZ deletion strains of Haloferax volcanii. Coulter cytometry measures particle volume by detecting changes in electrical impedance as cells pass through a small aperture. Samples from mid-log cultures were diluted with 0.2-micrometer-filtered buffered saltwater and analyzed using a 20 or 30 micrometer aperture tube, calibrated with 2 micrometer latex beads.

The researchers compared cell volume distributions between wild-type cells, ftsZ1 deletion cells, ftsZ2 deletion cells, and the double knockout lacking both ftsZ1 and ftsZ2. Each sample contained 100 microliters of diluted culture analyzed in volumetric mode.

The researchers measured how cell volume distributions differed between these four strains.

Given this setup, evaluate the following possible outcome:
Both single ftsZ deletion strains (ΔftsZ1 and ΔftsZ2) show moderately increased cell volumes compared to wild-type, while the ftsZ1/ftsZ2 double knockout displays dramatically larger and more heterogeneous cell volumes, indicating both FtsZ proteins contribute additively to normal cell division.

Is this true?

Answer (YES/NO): NO